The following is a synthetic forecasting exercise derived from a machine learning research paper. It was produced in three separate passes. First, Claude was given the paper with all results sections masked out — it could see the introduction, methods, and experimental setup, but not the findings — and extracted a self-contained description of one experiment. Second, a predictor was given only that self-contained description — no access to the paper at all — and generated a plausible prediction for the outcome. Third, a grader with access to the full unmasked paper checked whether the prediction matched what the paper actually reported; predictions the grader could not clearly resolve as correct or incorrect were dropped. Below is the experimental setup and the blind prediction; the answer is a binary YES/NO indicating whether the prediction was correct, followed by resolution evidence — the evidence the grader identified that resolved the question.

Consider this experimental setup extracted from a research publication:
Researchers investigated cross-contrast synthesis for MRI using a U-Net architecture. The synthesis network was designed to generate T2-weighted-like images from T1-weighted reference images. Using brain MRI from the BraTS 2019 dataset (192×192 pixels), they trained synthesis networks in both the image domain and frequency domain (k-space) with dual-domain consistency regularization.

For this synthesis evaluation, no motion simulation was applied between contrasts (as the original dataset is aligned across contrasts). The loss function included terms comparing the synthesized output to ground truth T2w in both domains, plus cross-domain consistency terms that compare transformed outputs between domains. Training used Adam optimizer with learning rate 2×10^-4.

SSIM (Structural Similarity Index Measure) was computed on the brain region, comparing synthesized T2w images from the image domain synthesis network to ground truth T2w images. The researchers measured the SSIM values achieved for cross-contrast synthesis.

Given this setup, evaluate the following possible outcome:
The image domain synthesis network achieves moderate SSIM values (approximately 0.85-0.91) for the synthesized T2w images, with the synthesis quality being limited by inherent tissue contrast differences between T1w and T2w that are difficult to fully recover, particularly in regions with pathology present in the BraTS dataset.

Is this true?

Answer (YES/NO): NO